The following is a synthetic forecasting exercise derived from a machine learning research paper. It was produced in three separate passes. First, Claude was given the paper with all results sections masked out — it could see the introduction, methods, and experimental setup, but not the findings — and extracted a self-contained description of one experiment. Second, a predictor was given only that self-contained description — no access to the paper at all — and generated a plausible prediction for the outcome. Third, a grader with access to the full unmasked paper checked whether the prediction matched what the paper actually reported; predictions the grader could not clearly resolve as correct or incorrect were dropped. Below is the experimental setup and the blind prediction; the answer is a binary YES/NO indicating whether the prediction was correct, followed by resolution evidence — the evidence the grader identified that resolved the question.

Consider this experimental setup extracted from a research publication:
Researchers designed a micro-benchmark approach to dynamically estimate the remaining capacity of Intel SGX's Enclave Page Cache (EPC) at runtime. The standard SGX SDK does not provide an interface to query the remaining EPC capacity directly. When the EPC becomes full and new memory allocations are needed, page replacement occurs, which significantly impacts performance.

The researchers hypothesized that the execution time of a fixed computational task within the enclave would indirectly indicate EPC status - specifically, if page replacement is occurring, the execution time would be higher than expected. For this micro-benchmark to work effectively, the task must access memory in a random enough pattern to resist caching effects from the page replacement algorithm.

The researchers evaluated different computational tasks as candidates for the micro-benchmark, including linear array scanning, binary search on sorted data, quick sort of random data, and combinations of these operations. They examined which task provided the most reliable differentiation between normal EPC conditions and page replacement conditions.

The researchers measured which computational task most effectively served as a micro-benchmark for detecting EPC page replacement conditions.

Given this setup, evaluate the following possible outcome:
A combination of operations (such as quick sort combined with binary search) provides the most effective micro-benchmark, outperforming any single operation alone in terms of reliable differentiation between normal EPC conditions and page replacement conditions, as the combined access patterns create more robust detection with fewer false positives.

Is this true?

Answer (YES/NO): YES